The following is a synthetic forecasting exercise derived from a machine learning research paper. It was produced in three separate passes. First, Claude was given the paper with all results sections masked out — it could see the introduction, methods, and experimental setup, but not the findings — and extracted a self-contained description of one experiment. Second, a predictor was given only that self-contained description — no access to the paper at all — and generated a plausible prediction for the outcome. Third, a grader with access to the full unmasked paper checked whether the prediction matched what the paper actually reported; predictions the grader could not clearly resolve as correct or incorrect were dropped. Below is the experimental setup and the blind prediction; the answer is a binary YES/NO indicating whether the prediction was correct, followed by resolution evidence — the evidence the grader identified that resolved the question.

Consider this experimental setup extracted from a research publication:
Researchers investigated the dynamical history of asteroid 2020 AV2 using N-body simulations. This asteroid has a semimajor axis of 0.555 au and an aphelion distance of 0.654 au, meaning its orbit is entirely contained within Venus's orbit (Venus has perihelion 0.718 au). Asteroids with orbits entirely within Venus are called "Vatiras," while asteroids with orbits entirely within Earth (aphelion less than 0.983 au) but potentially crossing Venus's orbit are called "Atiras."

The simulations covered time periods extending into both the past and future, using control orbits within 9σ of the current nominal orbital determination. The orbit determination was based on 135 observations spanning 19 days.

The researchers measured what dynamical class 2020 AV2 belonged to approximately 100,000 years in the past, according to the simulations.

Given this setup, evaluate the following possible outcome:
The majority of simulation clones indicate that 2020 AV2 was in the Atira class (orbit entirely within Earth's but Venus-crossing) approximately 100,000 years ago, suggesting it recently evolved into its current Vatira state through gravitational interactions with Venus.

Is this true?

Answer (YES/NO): YES